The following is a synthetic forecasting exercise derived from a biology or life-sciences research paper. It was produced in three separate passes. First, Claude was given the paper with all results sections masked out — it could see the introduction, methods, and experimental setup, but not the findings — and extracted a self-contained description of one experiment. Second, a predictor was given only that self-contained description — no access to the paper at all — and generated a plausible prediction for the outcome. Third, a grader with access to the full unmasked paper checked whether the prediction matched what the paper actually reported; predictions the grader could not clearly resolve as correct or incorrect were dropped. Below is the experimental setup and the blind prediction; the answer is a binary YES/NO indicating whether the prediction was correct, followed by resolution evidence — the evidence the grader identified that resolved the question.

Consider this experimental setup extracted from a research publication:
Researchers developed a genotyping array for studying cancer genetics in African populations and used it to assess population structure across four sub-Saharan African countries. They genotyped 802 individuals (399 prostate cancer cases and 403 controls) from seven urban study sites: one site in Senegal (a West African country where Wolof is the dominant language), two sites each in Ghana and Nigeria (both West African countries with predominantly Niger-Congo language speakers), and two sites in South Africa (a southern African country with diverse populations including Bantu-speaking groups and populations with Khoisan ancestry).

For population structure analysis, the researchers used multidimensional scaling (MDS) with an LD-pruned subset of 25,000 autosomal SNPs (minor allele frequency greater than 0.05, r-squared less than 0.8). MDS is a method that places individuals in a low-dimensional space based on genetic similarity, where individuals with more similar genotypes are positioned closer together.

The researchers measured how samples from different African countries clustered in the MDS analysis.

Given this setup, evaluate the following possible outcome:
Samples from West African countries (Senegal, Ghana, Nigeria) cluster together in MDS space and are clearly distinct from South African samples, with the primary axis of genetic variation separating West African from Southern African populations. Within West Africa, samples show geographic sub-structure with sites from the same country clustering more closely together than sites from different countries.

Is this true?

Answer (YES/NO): NO